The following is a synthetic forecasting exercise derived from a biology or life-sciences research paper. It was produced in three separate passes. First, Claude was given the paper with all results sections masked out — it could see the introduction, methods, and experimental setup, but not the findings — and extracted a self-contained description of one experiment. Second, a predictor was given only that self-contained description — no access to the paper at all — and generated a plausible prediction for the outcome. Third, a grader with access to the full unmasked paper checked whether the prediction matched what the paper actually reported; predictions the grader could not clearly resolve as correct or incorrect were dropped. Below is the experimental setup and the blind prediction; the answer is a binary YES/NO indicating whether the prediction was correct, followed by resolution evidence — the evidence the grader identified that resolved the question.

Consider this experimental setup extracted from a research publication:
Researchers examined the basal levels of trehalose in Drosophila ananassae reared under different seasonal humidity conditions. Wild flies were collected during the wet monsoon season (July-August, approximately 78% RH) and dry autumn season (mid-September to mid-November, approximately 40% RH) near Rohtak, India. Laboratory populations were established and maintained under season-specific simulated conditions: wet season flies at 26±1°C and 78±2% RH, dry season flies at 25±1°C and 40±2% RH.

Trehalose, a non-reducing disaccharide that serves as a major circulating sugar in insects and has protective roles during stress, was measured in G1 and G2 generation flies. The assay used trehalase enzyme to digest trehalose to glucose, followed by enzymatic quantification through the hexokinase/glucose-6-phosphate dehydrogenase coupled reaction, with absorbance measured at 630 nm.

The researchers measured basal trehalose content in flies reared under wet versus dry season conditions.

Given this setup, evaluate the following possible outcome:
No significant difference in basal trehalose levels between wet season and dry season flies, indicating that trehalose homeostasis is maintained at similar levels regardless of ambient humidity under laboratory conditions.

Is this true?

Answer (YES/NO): NO